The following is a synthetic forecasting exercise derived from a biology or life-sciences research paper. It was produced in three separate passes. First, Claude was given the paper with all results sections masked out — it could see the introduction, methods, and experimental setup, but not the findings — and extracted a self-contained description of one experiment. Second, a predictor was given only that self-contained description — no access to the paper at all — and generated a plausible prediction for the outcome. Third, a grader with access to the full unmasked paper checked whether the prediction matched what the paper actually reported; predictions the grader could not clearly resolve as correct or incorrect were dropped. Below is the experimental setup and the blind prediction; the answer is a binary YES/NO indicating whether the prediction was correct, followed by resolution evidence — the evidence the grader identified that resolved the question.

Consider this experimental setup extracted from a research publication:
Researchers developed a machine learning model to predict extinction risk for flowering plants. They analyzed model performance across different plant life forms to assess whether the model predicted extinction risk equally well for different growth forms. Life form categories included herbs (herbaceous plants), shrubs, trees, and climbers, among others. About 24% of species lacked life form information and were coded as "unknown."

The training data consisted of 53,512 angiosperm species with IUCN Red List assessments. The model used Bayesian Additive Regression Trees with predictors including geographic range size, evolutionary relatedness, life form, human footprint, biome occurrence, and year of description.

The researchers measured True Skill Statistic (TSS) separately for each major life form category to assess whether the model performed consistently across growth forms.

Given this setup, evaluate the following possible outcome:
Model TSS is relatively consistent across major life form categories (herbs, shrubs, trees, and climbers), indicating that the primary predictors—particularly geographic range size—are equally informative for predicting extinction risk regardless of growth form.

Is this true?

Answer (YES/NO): NO